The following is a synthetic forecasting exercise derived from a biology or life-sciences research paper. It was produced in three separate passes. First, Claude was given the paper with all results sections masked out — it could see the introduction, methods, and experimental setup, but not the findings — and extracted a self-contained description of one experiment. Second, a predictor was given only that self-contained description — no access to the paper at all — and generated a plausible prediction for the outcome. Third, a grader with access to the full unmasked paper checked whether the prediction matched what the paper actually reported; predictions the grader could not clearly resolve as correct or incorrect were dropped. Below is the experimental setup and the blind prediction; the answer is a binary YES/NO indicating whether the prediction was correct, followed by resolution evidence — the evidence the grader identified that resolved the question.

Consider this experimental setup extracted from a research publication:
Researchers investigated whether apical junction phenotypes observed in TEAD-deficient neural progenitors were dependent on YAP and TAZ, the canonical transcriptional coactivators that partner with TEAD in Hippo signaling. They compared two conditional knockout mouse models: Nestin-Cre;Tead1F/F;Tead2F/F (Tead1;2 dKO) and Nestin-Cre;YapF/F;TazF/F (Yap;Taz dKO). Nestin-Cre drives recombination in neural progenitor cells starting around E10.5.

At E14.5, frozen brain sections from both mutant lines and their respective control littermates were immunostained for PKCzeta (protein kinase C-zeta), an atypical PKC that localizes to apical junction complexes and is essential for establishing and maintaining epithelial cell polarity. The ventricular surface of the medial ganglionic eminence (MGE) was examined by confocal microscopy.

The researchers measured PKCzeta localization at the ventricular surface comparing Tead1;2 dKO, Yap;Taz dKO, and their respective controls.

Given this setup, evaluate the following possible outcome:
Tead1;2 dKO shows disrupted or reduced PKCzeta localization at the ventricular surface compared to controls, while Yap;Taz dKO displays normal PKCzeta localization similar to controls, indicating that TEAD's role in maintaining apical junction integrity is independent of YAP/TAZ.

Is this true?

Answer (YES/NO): NO